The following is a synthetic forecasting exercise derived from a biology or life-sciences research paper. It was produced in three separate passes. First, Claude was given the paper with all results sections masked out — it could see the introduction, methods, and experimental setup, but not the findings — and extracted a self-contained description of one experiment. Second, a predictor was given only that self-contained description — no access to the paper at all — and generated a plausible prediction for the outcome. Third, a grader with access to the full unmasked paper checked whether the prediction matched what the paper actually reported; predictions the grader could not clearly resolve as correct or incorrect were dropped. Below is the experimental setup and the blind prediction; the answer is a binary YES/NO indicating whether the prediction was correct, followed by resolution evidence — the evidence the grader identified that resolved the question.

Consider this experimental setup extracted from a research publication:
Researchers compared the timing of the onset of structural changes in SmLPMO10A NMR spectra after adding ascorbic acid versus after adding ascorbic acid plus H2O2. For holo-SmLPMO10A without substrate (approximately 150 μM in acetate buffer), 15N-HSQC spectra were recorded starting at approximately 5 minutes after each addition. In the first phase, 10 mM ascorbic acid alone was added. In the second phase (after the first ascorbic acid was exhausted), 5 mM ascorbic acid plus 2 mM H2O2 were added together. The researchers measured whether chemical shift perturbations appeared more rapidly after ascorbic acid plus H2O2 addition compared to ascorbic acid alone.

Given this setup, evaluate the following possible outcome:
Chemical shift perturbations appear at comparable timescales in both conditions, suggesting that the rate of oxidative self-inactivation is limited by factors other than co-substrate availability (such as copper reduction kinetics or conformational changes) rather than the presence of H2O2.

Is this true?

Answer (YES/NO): NO